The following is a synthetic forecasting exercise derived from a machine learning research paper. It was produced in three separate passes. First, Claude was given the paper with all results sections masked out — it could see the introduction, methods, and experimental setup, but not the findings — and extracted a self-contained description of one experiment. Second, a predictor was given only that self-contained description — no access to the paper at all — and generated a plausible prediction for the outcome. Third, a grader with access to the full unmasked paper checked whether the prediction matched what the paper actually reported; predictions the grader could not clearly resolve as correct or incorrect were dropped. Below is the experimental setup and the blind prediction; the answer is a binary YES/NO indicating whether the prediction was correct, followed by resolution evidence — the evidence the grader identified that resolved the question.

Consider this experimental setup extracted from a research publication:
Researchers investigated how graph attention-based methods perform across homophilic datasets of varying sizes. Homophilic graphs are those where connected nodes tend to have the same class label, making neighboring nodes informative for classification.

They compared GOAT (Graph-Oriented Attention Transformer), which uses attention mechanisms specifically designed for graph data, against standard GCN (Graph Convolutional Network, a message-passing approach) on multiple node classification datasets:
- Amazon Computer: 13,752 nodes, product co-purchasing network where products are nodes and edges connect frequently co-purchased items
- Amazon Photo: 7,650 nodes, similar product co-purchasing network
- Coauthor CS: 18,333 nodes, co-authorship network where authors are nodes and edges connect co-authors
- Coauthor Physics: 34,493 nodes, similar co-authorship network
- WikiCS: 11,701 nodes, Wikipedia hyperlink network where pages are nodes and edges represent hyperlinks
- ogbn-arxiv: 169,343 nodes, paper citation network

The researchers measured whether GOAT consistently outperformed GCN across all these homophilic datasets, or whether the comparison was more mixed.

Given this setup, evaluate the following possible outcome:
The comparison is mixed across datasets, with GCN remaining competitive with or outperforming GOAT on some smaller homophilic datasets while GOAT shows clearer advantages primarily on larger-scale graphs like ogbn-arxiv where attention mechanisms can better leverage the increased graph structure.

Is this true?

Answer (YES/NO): NO